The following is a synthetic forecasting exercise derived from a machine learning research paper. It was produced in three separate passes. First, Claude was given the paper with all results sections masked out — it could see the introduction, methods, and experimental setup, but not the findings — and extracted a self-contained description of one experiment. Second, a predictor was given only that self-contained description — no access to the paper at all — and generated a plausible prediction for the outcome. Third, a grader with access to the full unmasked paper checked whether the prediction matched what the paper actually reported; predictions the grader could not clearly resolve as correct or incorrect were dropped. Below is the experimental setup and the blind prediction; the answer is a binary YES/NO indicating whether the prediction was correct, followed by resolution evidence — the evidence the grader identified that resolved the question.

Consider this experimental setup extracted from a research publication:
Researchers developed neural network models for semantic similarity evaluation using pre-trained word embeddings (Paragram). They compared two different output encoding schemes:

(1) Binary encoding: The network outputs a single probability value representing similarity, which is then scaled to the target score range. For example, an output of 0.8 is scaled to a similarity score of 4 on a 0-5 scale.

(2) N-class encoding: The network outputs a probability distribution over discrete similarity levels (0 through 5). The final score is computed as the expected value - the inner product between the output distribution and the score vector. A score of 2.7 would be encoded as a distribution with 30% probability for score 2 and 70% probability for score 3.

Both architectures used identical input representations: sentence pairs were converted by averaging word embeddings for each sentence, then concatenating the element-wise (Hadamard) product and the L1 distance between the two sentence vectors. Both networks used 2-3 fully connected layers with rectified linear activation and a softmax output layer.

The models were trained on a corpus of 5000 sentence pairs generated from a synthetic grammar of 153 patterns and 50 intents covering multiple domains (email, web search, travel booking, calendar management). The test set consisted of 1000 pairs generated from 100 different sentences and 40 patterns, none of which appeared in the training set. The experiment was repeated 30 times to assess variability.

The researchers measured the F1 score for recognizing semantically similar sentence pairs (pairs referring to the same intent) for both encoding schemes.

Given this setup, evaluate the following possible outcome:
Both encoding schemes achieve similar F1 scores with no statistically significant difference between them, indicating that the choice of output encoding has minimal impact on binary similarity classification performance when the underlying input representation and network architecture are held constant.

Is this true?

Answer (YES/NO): YES